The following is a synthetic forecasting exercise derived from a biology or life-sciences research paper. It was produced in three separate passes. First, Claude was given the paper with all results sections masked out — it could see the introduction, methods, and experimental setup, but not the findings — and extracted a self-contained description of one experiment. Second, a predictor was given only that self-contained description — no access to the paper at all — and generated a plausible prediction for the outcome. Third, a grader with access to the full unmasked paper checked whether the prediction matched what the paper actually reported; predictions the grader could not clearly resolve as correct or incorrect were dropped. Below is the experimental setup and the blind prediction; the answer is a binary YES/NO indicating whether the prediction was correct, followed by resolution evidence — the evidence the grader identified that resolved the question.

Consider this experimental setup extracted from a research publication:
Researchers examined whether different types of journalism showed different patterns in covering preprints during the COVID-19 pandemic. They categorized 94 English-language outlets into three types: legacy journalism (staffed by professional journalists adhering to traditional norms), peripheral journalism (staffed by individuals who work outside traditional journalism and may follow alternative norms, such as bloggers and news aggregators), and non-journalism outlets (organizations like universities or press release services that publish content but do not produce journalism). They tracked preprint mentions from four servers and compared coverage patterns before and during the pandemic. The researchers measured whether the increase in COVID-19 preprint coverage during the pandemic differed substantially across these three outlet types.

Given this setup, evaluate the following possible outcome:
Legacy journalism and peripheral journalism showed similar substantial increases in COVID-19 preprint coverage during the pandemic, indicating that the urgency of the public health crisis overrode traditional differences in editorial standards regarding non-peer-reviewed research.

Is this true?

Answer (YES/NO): YES